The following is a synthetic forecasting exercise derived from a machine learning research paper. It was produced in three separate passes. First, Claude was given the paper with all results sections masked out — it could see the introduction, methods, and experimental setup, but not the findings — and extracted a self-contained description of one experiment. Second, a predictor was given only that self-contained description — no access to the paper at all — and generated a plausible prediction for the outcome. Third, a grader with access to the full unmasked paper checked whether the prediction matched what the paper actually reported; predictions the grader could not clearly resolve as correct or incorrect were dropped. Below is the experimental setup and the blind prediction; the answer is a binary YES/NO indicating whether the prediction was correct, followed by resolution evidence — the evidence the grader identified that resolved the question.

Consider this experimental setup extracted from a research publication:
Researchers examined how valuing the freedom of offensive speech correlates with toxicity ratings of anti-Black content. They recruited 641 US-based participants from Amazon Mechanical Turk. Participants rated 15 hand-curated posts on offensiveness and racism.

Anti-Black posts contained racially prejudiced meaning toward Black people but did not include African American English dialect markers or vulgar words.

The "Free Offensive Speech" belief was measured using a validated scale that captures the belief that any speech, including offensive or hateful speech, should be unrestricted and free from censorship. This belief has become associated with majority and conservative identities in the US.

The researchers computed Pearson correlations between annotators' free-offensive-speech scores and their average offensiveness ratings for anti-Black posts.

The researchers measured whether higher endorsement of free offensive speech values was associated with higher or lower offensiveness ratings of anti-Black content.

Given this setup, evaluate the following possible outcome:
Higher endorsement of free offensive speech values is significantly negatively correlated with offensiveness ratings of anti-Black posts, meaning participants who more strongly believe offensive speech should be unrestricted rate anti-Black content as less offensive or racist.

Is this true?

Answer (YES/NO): YES